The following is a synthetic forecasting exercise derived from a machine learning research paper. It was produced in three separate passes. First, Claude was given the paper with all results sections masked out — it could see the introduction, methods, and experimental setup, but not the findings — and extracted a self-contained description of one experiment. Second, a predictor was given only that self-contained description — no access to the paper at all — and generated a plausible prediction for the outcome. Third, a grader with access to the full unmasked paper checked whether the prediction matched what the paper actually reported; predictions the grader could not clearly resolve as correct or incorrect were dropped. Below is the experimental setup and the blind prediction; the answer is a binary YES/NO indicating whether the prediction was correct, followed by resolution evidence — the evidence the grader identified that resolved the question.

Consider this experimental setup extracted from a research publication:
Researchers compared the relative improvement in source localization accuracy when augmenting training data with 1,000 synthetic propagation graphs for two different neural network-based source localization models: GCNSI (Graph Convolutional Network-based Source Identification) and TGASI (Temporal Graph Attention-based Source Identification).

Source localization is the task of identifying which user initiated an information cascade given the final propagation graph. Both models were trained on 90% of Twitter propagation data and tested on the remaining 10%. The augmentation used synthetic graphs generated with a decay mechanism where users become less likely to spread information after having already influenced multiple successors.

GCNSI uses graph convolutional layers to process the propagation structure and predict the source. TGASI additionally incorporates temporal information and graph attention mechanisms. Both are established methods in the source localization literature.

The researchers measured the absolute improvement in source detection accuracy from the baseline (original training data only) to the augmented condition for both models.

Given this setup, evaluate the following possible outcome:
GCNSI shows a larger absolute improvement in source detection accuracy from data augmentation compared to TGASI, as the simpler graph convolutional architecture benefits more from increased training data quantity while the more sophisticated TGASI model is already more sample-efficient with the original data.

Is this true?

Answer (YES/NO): YES